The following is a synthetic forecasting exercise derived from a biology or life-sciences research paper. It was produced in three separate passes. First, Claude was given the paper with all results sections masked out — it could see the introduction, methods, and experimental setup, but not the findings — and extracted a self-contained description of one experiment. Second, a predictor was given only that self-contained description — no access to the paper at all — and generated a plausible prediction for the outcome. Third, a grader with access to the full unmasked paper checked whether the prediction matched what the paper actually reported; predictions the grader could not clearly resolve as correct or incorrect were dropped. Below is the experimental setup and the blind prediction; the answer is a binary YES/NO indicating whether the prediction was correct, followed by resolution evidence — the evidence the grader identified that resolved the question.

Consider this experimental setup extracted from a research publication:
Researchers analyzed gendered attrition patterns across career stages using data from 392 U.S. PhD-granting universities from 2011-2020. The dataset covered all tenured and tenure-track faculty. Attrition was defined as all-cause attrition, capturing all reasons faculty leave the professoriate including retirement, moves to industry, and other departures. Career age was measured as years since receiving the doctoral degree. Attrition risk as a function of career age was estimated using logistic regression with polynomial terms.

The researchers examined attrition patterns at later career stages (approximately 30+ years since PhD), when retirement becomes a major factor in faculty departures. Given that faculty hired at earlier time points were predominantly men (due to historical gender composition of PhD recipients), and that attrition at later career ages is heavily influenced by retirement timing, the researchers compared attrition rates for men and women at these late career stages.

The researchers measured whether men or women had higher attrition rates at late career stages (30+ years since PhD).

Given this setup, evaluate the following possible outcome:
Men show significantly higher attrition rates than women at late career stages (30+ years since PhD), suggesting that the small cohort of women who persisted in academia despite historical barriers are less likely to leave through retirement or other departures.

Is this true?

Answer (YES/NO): NO